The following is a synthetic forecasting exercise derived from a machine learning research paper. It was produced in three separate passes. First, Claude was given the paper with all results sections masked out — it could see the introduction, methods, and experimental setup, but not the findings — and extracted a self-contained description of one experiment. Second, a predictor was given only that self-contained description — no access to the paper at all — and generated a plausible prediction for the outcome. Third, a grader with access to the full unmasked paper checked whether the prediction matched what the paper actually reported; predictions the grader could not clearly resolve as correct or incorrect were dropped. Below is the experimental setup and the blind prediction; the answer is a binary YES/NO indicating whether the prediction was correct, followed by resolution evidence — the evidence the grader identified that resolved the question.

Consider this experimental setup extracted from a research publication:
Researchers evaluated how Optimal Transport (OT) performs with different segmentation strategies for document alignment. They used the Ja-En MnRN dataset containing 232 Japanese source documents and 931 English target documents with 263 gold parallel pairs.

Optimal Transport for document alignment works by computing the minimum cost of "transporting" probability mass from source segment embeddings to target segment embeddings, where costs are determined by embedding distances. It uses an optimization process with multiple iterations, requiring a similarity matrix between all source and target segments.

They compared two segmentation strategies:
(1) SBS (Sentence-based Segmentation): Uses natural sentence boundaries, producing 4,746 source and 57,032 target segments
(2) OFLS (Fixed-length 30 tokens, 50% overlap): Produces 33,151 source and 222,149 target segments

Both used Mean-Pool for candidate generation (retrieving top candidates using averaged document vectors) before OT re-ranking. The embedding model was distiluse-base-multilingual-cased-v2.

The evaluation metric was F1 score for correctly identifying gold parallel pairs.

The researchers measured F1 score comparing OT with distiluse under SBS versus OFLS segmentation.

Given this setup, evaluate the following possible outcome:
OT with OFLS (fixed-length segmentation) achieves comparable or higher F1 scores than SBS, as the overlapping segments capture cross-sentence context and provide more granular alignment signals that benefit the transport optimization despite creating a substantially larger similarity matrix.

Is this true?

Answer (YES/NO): YES